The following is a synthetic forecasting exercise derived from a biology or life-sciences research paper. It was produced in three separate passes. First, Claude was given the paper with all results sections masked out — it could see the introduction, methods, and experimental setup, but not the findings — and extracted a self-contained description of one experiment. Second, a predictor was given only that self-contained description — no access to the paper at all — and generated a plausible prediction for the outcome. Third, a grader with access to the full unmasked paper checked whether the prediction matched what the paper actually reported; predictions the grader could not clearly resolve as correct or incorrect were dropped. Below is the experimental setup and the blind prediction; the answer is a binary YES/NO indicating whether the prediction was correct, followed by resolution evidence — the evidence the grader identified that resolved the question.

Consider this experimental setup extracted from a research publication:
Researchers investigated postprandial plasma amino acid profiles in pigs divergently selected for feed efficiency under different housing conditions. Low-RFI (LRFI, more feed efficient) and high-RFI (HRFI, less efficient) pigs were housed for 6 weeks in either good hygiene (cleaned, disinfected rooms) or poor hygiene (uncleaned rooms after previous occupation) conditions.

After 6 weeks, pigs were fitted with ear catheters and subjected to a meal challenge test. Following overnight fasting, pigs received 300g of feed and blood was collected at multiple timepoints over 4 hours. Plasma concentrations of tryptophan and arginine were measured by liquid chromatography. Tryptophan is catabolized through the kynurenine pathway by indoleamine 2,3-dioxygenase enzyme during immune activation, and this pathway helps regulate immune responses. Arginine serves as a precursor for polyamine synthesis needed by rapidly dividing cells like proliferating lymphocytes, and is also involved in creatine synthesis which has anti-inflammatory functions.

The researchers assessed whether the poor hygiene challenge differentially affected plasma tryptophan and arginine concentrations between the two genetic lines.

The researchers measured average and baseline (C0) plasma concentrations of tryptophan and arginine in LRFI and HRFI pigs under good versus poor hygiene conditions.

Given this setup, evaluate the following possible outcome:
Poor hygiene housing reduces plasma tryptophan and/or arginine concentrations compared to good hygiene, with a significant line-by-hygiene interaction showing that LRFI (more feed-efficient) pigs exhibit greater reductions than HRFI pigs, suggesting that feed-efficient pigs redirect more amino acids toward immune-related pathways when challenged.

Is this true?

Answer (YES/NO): YES